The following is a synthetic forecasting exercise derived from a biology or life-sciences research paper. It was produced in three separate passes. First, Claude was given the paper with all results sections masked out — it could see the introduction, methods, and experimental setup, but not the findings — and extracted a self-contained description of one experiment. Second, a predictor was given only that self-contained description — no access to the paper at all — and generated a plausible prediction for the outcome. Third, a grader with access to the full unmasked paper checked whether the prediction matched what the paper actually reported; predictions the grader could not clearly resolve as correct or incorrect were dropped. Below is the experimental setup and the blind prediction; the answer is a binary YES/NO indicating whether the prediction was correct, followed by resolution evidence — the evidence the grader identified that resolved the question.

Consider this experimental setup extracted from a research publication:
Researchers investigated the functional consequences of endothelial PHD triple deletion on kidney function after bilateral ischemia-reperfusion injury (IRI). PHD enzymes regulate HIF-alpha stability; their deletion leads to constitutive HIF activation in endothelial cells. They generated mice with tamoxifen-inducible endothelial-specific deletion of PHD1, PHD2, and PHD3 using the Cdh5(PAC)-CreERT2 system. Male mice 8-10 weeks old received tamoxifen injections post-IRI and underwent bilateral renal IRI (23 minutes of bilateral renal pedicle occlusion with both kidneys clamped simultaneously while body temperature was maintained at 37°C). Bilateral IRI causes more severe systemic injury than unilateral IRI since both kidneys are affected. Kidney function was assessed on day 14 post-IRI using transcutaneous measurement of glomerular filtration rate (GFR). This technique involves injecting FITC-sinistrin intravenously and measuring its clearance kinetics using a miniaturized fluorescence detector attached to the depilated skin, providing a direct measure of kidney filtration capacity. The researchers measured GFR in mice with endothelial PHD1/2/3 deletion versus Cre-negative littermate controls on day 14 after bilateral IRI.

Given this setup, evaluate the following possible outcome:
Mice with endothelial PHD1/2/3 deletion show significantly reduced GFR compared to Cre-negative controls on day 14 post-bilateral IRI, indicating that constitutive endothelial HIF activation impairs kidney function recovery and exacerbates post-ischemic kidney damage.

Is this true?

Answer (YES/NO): YES